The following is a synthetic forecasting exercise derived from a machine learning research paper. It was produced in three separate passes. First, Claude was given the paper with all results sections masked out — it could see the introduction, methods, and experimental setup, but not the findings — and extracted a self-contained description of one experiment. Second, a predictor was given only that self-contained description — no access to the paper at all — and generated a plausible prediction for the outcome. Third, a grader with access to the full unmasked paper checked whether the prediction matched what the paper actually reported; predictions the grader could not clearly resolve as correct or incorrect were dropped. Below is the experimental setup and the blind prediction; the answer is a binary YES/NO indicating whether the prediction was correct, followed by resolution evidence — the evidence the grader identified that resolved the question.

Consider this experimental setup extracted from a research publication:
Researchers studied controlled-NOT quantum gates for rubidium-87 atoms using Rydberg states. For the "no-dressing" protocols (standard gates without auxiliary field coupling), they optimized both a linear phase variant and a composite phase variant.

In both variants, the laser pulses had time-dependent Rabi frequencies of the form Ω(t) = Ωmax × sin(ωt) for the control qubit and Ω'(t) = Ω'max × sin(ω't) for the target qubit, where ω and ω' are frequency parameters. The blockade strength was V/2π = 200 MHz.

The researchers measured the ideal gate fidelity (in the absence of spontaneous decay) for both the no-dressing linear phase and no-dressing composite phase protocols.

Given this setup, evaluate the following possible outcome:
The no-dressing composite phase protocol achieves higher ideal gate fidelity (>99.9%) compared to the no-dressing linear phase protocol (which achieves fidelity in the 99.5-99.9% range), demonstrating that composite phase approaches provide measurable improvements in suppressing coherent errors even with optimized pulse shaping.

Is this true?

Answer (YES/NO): NO